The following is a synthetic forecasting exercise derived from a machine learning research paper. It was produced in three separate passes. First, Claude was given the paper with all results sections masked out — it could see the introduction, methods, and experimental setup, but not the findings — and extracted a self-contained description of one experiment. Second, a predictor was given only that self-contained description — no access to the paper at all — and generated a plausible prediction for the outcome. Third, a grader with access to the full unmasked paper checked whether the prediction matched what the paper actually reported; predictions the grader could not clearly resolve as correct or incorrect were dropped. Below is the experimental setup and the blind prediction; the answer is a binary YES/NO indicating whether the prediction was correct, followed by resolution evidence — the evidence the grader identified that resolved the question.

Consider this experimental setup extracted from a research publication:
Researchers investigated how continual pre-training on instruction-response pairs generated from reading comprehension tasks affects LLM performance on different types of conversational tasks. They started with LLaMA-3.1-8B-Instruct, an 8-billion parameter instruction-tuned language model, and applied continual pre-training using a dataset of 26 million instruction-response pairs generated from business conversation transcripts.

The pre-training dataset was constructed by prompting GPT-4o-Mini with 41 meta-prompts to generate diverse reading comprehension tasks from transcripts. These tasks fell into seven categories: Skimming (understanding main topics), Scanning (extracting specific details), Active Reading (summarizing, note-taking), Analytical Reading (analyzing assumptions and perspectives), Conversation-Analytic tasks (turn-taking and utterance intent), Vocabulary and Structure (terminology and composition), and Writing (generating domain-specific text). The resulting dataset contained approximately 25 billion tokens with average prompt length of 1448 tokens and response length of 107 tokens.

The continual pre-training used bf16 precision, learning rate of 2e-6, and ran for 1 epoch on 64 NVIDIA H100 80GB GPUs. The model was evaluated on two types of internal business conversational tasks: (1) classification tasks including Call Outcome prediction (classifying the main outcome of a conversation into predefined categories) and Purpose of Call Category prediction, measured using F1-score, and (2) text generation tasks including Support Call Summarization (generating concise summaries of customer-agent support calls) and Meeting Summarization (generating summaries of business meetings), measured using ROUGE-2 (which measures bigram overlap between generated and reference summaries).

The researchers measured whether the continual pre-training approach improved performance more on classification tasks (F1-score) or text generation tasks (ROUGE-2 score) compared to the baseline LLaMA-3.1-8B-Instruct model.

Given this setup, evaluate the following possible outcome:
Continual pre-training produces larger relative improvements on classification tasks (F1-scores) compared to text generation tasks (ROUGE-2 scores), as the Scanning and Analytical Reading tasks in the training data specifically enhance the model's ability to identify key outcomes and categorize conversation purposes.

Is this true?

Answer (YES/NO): YES